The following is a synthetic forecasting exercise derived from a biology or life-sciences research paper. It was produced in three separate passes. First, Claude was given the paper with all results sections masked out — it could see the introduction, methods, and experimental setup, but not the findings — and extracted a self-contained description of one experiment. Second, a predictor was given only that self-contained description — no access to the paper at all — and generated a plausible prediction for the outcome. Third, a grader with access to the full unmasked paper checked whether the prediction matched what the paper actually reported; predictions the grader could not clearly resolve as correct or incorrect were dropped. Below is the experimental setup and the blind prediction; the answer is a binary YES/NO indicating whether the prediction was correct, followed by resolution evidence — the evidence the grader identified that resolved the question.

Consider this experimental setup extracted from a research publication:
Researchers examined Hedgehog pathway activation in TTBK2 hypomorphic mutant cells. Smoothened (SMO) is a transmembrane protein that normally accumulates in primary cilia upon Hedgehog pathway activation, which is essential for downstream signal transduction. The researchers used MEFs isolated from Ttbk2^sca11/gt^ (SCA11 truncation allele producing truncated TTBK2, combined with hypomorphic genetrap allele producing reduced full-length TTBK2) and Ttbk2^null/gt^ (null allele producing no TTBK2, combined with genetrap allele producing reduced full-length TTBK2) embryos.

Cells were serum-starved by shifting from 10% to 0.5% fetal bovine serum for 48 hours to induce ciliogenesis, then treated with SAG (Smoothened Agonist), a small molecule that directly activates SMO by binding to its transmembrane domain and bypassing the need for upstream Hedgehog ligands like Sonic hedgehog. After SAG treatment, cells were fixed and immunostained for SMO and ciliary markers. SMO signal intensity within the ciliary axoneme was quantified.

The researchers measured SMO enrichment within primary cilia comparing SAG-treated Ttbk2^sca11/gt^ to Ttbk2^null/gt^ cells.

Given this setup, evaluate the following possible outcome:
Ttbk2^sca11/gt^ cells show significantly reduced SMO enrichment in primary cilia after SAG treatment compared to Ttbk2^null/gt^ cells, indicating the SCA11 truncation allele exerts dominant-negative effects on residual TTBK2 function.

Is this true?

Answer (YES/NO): YES